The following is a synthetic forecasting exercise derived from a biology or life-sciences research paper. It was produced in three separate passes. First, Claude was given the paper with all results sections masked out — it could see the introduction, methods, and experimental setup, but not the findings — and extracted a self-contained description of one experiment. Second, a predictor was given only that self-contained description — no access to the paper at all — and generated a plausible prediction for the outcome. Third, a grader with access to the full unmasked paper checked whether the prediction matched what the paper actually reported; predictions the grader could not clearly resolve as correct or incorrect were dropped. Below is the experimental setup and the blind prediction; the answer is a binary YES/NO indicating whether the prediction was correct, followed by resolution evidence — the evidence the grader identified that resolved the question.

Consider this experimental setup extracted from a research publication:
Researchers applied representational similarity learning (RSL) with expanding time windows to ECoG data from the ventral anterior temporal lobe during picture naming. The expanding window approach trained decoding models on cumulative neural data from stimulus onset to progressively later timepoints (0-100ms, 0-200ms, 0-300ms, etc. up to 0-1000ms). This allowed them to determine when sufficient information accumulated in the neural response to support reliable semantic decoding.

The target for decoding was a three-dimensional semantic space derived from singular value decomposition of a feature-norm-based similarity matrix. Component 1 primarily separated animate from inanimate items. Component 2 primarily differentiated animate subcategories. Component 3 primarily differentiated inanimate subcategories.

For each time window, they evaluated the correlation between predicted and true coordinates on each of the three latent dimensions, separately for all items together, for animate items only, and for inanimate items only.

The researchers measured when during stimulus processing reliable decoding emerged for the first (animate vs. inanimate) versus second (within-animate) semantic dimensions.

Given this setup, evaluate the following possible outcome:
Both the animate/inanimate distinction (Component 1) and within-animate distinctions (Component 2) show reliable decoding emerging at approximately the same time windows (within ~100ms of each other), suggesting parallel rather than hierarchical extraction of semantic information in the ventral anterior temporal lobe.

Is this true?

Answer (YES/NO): YES